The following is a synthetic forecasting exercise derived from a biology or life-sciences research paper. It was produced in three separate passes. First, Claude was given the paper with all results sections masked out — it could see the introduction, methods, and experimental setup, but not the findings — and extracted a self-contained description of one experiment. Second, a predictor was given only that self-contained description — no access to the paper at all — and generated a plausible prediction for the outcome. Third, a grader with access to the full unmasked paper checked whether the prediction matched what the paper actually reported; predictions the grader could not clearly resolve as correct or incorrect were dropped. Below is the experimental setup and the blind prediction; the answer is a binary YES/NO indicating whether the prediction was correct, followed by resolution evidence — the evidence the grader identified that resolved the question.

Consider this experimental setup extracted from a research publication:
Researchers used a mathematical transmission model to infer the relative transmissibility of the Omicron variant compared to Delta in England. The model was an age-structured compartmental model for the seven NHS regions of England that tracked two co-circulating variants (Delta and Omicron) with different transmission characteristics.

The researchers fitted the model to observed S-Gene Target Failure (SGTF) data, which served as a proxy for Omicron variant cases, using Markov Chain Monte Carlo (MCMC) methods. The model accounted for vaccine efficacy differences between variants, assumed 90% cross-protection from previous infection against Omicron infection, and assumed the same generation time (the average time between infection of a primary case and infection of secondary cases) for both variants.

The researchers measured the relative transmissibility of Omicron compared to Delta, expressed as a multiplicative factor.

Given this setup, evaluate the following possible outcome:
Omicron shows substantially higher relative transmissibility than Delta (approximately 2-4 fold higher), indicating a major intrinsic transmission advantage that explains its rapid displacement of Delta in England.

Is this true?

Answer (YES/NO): YES